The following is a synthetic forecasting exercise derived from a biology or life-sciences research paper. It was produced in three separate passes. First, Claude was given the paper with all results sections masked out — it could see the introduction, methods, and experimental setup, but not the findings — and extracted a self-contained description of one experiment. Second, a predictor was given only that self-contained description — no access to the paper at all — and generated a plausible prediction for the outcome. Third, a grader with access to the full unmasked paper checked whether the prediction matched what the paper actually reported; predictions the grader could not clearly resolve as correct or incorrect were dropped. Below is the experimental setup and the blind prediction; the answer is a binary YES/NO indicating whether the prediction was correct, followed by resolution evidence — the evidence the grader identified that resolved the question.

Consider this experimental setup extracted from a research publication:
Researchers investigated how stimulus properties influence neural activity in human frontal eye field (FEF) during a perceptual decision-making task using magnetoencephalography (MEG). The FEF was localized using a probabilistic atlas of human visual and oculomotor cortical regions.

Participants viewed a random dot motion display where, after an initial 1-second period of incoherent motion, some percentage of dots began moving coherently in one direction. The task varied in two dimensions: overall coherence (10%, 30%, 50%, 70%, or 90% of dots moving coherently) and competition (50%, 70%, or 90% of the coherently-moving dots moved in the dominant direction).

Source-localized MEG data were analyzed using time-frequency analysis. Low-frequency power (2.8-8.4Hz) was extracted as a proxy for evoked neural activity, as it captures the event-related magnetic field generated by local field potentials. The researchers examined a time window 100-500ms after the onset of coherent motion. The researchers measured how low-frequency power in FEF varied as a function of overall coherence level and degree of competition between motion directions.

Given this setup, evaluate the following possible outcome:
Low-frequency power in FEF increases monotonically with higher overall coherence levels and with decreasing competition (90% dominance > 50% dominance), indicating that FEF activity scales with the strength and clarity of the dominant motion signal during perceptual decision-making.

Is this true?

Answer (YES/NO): YES